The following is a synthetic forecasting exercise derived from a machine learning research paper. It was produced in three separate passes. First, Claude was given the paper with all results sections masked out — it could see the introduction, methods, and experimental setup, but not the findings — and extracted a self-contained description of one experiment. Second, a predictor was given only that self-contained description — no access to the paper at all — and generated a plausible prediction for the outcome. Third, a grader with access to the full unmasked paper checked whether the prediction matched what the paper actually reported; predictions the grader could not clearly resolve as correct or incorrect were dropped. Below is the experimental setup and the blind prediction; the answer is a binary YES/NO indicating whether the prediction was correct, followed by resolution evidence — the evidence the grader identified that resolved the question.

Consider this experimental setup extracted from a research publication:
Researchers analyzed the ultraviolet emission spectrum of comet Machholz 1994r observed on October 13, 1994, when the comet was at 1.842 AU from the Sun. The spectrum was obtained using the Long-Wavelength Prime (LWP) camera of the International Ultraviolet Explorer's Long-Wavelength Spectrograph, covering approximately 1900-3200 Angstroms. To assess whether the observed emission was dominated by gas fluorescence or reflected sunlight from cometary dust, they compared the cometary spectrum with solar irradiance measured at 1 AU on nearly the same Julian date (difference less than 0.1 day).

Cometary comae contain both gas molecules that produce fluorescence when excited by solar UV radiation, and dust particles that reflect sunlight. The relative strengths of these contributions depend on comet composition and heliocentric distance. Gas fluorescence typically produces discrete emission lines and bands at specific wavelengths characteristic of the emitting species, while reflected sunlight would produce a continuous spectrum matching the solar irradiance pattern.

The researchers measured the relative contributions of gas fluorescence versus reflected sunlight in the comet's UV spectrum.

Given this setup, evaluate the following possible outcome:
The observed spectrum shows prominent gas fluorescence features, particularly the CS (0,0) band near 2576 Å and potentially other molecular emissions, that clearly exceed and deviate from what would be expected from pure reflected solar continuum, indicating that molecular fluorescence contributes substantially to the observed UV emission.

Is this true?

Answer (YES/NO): NO